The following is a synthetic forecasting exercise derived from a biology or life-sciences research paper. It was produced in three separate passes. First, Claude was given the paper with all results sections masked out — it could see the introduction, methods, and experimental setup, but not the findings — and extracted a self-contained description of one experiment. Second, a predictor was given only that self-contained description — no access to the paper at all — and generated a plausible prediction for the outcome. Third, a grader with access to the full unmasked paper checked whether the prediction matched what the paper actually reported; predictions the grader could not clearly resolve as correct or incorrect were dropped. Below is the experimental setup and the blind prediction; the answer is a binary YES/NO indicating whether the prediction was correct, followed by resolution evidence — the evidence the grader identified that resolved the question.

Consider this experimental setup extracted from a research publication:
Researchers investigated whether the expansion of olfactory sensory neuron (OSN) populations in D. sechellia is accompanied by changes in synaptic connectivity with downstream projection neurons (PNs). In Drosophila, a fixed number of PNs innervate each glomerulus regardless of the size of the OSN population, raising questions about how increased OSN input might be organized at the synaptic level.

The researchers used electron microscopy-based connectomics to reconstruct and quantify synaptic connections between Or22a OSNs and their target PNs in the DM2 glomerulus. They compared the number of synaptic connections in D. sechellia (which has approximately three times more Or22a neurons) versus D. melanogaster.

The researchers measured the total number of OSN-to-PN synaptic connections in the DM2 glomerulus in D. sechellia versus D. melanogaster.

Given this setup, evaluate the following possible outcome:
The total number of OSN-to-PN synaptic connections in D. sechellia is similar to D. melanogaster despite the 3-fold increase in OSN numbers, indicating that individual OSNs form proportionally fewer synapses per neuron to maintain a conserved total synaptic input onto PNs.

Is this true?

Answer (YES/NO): NO